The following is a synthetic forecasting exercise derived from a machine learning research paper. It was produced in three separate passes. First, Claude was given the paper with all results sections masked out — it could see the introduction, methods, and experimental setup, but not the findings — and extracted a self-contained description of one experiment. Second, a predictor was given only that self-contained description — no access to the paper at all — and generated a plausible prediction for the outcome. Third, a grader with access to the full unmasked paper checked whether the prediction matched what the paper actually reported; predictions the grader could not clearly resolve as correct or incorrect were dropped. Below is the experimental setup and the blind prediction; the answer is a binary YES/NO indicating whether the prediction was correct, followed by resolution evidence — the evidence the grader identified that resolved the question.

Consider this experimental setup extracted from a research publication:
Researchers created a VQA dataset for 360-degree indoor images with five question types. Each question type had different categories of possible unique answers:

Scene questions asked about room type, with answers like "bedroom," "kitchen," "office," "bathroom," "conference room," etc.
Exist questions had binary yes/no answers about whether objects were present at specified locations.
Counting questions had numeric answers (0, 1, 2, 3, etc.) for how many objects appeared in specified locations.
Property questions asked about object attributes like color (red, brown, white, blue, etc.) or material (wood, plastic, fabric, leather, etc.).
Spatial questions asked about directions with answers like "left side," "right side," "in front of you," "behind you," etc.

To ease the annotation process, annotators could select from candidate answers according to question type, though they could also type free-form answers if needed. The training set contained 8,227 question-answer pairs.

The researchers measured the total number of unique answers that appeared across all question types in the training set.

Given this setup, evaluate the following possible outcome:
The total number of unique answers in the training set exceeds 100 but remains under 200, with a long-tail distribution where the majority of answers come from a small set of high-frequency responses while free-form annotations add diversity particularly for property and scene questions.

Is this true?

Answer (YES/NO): NO